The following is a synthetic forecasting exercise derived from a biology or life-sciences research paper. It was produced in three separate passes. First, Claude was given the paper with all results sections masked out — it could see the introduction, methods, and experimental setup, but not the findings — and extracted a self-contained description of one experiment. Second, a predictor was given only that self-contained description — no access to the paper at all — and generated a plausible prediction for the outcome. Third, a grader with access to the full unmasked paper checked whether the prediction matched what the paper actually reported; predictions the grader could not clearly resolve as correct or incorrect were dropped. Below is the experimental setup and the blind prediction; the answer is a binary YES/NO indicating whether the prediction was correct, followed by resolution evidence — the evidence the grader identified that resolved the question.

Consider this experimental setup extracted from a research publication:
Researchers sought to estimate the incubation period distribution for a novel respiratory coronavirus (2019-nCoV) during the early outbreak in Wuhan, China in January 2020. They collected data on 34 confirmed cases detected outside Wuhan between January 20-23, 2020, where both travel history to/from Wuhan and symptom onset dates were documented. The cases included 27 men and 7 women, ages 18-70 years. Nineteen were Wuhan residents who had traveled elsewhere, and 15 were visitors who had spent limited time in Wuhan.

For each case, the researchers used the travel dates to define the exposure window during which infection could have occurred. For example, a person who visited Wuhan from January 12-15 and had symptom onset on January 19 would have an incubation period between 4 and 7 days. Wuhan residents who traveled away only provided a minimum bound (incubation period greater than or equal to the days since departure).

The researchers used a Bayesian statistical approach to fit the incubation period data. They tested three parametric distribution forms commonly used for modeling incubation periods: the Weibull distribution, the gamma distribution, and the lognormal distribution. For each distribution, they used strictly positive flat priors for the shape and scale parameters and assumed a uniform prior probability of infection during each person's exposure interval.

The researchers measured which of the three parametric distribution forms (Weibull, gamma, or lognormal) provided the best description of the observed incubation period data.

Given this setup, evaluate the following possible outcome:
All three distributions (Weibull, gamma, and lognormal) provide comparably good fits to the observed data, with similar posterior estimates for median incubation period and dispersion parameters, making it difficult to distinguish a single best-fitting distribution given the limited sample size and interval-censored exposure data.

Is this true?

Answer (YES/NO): NO